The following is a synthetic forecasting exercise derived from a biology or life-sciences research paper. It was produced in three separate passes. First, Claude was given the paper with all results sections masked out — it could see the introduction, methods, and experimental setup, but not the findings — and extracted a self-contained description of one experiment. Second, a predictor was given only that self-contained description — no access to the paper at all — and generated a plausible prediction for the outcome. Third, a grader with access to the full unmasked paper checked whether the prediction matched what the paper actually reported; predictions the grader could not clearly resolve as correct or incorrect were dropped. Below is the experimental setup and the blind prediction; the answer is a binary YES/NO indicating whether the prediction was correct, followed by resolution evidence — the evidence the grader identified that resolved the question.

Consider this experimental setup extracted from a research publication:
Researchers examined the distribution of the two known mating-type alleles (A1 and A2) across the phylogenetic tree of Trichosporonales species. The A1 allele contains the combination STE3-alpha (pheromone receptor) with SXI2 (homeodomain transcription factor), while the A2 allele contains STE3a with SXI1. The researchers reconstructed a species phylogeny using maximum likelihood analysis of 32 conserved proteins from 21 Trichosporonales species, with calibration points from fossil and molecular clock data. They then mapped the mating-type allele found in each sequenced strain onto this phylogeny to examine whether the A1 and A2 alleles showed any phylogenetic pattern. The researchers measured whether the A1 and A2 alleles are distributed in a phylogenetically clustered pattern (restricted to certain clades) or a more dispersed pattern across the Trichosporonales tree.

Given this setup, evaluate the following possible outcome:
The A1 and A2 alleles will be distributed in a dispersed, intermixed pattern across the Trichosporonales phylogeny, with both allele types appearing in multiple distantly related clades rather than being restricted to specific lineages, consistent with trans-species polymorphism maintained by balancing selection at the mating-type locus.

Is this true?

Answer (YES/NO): YES